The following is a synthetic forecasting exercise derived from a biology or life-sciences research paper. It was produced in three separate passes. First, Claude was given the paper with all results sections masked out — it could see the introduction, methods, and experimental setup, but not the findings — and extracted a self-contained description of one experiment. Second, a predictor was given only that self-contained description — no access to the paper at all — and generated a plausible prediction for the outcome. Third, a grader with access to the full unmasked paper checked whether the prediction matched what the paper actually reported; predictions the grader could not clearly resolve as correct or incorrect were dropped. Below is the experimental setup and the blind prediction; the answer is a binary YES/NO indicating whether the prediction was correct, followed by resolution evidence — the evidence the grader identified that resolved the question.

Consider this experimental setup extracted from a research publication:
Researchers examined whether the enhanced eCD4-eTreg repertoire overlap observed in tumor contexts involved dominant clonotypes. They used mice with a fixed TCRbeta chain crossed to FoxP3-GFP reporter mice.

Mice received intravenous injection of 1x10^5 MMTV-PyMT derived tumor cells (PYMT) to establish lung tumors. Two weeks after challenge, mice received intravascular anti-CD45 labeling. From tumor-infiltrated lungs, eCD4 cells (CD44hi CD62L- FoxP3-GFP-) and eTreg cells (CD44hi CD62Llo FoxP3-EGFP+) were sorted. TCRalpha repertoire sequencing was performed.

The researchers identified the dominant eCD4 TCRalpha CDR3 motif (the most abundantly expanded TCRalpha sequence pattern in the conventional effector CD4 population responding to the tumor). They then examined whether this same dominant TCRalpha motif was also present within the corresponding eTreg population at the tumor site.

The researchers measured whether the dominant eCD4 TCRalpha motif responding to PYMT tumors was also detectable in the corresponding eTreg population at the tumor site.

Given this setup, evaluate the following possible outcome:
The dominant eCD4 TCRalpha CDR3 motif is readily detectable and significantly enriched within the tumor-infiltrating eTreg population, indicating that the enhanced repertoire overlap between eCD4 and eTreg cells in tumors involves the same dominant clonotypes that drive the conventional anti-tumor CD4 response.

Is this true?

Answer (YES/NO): YES